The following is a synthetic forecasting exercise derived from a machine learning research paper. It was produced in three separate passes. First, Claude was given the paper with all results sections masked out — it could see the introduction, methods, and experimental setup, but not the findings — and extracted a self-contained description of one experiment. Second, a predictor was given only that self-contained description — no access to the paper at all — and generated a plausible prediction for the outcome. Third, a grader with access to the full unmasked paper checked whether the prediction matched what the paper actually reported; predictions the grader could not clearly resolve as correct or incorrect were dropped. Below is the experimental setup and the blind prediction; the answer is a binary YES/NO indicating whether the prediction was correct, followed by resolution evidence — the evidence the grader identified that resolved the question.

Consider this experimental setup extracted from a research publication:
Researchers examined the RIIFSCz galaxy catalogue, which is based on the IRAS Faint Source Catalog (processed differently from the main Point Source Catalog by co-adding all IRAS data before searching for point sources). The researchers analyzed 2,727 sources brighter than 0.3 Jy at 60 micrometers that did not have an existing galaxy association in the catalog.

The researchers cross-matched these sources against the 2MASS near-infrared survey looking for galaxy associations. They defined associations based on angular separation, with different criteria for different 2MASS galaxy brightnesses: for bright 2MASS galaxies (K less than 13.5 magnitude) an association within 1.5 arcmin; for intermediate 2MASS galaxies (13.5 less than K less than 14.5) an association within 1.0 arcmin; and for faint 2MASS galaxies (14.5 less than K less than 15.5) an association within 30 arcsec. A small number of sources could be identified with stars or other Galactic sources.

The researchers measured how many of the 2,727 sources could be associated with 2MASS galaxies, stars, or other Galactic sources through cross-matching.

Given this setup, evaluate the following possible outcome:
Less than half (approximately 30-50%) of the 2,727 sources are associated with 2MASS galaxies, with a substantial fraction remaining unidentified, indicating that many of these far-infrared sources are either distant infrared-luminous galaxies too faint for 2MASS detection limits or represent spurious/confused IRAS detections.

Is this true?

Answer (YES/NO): NO